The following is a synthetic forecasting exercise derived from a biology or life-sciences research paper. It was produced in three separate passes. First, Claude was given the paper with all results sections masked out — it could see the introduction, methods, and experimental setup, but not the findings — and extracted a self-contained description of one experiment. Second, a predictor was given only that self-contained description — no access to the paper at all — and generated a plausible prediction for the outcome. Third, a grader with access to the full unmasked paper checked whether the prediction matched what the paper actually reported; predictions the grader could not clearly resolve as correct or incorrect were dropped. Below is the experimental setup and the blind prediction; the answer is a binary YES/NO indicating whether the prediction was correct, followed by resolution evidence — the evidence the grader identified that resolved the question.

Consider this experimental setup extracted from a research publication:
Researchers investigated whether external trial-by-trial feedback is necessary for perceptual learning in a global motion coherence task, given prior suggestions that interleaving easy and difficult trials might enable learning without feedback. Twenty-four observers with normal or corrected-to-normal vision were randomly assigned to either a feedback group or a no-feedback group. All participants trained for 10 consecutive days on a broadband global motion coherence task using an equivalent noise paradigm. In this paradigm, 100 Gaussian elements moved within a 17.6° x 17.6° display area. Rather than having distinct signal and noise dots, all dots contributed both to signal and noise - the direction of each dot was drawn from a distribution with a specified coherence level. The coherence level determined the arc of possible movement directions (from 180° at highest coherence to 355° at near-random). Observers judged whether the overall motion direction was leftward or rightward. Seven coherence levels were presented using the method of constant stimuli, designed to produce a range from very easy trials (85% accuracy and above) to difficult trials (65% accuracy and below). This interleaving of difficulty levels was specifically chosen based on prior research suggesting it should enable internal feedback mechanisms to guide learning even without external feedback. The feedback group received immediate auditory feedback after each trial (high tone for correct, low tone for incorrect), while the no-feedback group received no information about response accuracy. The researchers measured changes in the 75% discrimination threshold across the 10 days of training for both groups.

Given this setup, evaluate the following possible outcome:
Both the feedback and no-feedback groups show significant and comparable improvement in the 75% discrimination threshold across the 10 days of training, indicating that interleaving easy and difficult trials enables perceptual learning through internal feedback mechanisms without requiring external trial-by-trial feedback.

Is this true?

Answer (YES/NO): NO